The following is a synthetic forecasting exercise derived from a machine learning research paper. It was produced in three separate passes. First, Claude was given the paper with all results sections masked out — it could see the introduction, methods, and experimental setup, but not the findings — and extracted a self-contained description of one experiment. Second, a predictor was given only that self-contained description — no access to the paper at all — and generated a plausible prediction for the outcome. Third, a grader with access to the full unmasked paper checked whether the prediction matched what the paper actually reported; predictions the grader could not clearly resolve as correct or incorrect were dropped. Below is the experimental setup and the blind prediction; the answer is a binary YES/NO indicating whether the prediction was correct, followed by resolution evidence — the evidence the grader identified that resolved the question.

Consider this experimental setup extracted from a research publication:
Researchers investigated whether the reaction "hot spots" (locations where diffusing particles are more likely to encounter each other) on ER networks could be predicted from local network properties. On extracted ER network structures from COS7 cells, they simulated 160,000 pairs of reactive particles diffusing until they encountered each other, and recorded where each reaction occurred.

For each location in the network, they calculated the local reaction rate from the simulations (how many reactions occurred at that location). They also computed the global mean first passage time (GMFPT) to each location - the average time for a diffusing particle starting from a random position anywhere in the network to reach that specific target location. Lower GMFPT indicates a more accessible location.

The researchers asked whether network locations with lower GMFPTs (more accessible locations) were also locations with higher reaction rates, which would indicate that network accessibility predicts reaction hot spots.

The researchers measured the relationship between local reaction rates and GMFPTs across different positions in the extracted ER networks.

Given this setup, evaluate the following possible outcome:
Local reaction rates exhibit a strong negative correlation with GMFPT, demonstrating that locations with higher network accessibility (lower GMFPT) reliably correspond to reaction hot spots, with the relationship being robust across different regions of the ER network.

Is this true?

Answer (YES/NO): NO